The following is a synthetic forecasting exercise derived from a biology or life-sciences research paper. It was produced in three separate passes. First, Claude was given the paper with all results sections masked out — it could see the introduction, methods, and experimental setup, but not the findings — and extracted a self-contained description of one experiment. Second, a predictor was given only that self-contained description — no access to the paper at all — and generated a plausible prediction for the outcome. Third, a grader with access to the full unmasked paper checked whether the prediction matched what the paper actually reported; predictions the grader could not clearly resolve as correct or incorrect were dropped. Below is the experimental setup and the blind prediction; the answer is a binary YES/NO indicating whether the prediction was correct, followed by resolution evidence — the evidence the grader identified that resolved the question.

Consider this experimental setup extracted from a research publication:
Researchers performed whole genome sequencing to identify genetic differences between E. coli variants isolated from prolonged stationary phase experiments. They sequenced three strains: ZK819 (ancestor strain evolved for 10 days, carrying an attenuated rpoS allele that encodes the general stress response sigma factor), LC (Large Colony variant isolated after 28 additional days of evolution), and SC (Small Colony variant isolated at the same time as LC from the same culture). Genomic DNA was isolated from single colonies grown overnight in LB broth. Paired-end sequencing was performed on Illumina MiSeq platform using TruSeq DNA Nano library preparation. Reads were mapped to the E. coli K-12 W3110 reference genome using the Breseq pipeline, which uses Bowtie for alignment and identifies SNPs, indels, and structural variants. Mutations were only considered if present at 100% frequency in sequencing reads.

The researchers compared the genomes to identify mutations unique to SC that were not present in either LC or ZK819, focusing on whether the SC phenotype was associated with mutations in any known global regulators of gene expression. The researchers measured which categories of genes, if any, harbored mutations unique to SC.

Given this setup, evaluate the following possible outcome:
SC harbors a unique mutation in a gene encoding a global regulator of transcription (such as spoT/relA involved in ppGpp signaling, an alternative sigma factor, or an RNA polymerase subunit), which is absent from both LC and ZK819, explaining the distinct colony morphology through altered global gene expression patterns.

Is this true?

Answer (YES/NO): YES